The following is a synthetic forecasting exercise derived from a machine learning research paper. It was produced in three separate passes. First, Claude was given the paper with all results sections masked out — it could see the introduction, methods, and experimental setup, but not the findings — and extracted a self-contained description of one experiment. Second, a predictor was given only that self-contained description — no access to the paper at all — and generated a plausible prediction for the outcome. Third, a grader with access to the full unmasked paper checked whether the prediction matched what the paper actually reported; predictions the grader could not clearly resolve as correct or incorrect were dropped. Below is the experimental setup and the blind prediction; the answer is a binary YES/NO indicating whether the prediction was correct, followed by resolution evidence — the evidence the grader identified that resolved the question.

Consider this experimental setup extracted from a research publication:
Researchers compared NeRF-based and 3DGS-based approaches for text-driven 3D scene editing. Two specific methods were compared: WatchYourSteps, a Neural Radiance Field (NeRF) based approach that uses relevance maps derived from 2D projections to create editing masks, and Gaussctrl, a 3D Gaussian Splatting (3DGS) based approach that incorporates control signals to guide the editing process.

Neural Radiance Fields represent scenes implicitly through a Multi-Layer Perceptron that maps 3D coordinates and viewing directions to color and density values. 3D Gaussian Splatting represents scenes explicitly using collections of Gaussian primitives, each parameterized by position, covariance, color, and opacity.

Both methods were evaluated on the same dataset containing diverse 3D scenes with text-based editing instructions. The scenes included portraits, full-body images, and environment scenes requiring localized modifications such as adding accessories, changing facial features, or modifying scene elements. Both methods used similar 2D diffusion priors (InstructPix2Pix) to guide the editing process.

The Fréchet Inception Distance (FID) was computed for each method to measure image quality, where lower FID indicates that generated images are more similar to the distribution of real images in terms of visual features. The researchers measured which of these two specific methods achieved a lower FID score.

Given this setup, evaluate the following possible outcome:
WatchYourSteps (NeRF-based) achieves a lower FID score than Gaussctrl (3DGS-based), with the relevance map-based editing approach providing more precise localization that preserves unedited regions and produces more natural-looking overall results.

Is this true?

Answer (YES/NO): YES